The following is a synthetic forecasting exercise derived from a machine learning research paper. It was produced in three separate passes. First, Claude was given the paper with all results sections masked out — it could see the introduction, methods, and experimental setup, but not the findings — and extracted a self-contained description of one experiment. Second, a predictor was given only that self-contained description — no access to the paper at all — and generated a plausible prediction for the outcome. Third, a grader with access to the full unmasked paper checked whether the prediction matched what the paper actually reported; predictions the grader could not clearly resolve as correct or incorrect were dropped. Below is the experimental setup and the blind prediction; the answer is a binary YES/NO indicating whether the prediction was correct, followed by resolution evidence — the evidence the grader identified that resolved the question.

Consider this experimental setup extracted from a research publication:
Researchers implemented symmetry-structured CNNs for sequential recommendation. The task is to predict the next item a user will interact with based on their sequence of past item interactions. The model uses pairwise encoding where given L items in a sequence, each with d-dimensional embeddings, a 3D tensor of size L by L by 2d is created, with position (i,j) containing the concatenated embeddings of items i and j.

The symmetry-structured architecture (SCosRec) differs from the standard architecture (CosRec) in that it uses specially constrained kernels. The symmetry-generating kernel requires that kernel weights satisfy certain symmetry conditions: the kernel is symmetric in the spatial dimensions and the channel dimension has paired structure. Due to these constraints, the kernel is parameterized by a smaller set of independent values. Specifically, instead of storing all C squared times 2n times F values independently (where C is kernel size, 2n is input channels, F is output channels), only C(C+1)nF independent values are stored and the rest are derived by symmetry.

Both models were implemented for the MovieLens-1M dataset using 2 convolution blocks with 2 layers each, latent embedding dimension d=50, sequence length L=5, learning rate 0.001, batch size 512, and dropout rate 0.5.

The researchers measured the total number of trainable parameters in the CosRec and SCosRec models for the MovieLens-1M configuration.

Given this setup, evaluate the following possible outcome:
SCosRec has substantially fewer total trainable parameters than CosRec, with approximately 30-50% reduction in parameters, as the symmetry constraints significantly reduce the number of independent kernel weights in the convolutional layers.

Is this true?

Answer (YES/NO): NO